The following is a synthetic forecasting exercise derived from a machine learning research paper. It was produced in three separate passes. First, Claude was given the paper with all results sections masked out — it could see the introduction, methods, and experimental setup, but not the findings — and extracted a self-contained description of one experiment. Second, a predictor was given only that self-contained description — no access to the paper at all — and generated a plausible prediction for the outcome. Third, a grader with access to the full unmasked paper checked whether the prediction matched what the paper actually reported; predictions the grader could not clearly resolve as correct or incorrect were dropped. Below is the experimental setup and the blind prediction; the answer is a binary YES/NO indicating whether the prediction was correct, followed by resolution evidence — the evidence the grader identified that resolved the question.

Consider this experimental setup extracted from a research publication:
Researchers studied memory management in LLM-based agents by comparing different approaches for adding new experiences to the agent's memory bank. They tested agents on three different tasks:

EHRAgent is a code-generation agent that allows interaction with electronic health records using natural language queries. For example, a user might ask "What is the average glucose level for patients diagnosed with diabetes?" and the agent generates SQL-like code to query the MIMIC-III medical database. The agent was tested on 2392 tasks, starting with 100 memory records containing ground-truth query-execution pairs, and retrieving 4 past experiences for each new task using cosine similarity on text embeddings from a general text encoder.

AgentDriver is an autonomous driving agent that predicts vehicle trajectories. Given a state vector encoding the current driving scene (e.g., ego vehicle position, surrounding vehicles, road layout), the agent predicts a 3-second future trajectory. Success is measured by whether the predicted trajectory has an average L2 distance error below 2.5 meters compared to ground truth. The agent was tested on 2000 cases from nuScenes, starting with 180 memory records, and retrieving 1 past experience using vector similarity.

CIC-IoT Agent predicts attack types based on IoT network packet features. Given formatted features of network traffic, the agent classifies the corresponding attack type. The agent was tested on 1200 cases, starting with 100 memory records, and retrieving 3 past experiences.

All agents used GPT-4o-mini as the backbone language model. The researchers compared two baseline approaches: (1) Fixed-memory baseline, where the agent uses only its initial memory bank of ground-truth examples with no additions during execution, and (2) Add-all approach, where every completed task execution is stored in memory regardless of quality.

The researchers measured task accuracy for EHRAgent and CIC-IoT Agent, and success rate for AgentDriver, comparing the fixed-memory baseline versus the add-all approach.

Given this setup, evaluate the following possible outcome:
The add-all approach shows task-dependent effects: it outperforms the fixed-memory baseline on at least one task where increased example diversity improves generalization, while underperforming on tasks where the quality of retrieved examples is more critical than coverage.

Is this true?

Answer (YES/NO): NO